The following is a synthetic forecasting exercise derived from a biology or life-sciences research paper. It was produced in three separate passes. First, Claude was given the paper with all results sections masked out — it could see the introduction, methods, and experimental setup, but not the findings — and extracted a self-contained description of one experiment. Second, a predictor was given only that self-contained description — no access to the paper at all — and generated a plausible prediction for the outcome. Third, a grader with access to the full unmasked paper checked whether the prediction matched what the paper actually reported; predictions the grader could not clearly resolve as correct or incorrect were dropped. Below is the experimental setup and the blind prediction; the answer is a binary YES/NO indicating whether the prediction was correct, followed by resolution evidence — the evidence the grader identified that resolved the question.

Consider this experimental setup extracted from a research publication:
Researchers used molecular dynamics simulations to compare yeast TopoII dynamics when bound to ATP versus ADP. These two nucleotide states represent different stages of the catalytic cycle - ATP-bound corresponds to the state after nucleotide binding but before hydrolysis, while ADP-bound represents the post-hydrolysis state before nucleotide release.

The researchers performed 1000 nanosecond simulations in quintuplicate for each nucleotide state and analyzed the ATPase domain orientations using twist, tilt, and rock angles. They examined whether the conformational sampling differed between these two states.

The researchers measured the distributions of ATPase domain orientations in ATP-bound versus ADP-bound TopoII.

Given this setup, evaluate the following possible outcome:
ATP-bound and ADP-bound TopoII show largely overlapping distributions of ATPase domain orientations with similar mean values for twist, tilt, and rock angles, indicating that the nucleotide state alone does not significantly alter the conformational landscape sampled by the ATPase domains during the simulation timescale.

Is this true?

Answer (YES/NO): NO